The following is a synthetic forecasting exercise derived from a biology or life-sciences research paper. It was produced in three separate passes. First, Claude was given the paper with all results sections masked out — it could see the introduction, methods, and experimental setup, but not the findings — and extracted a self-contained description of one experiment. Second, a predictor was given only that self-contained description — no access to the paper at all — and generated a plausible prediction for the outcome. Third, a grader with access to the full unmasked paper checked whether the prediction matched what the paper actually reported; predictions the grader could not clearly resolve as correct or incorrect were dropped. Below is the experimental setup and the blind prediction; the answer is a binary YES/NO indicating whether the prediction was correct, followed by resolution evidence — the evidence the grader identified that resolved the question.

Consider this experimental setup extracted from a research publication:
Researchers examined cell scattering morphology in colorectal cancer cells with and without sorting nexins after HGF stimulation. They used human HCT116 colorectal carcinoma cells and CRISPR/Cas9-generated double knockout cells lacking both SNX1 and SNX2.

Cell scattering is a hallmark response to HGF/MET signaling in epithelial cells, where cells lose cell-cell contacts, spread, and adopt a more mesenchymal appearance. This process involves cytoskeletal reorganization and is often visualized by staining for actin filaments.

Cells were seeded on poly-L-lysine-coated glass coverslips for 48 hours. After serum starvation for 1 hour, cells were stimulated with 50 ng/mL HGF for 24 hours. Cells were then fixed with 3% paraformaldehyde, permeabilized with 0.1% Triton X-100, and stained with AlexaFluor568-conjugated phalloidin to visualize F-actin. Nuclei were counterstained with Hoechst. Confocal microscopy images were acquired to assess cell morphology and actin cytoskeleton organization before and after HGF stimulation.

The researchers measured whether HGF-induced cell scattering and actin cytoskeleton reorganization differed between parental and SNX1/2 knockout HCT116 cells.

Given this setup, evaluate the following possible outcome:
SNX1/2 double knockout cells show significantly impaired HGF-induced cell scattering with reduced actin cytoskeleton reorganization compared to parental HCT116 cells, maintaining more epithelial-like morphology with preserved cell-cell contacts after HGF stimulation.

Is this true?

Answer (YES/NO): NO